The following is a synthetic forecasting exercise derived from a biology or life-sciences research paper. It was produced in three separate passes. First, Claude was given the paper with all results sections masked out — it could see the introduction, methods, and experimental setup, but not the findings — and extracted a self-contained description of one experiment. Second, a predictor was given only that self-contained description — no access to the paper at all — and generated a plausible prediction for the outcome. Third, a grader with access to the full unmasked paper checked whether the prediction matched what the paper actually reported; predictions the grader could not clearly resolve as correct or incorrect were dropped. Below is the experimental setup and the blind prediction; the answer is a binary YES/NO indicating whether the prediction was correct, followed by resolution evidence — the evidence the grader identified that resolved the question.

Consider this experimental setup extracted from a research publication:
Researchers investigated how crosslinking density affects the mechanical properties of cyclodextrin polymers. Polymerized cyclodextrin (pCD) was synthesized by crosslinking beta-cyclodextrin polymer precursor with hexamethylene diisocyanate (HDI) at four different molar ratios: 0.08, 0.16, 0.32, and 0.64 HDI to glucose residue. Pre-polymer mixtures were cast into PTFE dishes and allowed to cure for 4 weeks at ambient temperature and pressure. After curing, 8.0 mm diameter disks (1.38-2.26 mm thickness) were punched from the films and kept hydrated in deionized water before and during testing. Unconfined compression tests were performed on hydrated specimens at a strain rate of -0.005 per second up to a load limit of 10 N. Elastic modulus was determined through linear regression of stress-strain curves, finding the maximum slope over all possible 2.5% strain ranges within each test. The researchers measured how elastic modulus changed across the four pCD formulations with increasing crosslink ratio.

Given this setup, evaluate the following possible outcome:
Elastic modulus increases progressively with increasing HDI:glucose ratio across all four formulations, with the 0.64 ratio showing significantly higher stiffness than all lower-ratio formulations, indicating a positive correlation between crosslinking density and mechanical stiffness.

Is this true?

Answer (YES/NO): YES